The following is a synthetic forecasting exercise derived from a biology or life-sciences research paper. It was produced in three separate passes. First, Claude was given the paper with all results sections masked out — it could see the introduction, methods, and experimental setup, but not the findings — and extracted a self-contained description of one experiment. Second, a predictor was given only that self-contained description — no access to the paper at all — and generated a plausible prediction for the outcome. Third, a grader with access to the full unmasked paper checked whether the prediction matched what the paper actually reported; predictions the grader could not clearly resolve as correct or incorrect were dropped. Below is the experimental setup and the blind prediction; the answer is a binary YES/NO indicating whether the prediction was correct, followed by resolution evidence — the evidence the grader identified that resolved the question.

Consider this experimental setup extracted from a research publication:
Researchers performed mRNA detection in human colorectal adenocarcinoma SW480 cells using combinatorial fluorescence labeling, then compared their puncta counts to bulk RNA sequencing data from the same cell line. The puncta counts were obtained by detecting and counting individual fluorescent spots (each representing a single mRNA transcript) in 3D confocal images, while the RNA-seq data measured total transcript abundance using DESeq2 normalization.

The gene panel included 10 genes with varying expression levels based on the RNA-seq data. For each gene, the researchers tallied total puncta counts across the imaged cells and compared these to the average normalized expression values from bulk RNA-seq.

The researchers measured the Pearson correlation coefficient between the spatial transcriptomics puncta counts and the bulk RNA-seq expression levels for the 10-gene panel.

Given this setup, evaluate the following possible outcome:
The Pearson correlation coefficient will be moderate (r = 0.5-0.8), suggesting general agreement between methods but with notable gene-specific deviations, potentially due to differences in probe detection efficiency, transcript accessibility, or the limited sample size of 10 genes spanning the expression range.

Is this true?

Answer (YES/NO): NO